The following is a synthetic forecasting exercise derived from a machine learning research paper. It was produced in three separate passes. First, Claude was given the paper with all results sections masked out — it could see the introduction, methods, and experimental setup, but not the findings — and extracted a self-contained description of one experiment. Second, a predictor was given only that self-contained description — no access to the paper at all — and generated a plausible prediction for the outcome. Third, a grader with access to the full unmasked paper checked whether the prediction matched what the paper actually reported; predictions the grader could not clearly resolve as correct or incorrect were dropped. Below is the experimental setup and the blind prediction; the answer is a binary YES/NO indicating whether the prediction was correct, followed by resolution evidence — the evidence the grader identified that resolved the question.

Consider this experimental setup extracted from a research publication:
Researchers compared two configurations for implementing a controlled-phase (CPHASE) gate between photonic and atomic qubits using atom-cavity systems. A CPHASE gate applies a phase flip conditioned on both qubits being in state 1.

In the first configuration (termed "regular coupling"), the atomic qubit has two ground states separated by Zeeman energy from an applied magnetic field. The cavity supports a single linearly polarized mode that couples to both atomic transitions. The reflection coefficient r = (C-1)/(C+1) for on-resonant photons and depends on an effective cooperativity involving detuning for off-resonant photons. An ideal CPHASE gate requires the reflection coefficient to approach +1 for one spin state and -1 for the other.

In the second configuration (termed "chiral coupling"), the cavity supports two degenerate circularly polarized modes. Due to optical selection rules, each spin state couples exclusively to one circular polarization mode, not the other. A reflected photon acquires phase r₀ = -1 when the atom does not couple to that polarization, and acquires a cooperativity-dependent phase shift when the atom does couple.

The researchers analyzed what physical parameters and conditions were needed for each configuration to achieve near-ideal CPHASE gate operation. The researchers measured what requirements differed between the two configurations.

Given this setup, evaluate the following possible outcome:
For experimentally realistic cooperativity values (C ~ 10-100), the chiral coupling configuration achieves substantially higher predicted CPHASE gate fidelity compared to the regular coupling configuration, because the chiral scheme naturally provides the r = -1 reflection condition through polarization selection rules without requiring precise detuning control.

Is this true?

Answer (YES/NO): YES